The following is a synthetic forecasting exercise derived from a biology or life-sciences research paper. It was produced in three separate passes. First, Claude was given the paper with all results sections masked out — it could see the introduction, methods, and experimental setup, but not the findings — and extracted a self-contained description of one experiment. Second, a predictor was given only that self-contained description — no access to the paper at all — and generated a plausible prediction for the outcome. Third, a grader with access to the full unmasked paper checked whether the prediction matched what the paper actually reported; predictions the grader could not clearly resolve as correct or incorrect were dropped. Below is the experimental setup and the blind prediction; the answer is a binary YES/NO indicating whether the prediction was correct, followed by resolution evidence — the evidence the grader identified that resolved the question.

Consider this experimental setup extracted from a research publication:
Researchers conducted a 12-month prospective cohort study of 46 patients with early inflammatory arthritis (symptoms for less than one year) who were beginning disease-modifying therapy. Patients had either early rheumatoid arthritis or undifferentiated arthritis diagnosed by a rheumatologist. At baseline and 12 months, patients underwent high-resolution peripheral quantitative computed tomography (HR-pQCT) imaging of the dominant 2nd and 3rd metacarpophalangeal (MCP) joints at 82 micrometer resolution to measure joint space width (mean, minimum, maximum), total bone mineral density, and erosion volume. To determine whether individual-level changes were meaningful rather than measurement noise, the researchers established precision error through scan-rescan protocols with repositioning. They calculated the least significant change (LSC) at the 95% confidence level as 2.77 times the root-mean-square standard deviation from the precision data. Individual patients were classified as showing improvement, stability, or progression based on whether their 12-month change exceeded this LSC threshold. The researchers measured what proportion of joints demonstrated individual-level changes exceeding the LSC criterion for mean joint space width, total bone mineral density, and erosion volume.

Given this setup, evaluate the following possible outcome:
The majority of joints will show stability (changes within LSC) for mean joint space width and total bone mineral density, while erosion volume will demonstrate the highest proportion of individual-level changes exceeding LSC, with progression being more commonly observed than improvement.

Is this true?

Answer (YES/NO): NO